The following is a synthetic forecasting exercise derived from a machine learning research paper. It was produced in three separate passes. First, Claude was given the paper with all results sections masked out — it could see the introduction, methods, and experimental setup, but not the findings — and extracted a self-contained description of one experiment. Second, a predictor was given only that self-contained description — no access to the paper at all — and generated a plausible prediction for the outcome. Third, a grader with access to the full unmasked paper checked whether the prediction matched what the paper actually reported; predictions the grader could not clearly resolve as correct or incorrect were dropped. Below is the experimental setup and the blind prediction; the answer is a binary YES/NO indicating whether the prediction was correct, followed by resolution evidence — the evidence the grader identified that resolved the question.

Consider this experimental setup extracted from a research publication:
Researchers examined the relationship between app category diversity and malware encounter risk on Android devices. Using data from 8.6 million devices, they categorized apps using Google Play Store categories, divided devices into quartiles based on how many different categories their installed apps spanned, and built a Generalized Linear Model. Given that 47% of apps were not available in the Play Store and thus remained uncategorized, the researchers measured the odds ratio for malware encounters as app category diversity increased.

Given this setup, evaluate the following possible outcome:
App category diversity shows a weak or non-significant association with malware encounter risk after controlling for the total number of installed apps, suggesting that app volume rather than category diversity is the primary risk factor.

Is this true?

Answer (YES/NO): NO